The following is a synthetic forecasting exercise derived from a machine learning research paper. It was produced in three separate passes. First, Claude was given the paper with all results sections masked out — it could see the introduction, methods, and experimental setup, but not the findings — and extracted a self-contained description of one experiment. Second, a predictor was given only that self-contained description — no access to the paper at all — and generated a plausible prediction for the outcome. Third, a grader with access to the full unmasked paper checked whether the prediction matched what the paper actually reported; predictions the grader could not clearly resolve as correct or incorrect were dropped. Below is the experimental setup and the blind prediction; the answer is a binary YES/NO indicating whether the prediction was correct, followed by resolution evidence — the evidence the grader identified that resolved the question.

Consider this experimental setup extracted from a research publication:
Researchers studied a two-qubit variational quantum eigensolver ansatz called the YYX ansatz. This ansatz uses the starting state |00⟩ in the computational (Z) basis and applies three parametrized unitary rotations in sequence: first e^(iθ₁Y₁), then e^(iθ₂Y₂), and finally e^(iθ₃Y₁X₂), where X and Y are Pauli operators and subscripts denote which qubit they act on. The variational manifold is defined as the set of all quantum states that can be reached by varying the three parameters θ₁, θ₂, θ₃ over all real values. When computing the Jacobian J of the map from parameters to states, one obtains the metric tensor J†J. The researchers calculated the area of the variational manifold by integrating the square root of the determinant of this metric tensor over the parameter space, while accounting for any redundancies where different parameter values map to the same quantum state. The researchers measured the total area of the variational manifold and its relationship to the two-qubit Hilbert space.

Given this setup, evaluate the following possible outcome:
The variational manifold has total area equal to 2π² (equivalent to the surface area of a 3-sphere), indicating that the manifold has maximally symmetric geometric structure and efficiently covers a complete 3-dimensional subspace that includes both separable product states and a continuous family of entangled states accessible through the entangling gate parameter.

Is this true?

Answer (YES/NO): NO